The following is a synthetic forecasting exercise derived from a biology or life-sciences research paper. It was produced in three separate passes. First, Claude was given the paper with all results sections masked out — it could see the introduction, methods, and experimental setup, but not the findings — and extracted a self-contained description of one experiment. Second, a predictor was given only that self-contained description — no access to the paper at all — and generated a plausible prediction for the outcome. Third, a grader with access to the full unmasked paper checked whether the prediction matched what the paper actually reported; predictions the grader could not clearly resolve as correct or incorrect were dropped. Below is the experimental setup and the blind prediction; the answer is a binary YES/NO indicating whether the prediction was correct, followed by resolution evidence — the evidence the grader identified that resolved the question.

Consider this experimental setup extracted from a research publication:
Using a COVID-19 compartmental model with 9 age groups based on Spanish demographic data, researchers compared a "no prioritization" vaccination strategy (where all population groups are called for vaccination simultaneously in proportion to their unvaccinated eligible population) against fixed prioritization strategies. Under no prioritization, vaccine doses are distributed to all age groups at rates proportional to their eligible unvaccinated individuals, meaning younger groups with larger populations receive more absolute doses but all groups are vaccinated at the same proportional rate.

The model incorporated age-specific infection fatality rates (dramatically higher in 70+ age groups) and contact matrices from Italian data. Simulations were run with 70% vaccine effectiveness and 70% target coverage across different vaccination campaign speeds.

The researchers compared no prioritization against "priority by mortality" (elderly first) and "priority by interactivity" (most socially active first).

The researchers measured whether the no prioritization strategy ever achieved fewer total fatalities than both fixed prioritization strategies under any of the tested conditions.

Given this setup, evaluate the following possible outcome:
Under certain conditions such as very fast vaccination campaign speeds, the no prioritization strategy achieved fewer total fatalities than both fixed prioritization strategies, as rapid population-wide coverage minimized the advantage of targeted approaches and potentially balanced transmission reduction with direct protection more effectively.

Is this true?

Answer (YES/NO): NO